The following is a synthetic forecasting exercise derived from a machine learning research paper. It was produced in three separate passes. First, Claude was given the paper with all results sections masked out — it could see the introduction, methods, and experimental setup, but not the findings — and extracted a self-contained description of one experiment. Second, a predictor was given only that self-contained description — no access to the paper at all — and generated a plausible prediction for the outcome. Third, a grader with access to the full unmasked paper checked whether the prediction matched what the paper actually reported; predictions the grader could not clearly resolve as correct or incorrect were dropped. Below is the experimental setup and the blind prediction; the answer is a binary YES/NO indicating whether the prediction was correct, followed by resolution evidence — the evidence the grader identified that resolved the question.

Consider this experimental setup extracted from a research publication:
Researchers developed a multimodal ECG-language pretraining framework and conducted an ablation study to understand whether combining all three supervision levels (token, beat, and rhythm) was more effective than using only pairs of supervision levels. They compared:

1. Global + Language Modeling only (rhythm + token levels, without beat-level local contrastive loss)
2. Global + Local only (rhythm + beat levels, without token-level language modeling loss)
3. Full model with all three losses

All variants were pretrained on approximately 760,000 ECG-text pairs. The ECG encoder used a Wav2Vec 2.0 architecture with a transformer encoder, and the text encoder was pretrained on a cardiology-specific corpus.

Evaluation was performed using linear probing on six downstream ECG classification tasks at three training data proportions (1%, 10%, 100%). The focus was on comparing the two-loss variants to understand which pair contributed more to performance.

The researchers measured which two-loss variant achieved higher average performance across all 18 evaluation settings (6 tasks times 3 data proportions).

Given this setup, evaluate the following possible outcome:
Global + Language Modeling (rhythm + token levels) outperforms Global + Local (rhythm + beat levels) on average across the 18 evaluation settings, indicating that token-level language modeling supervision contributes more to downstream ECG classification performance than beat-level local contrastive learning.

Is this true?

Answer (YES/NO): YES